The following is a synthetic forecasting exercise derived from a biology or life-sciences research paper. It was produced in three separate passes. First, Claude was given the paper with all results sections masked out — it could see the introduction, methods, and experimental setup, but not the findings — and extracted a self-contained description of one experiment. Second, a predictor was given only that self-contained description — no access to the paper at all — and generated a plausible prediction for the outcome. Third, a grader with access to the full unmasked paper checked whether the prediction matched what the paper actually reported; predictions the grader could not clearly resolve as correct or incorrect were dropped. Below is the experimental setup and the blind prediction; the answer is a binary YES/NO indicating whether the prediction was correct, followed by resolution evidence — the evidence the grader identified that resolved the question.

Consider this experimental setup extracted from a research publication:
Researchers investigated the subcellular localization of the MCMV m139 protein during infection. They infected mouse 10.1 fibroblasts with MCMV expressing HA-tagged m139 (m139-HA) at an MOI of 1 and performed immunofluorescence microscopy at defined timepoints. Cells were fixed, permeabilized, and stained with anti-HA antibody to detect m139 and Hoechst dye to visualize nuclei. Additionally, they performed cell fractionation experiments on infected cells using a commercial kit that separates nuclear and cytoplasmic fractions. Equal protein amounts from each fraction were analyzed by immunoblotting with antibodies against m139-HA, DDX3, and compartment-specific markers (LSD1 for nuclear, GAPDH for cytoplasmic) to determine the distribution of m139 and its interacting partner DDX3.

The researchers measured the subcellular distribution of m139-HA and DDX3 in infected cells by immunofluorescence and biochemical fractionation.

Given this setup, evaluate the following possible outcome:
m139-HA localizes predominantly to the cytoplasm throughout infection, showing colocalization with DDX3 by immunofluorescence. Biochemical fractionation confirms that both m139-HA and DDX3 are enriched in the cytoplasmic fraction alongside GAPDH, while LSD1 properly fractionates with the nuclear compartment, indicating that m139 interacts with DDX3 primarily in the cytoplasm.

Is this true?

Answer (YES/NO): NO